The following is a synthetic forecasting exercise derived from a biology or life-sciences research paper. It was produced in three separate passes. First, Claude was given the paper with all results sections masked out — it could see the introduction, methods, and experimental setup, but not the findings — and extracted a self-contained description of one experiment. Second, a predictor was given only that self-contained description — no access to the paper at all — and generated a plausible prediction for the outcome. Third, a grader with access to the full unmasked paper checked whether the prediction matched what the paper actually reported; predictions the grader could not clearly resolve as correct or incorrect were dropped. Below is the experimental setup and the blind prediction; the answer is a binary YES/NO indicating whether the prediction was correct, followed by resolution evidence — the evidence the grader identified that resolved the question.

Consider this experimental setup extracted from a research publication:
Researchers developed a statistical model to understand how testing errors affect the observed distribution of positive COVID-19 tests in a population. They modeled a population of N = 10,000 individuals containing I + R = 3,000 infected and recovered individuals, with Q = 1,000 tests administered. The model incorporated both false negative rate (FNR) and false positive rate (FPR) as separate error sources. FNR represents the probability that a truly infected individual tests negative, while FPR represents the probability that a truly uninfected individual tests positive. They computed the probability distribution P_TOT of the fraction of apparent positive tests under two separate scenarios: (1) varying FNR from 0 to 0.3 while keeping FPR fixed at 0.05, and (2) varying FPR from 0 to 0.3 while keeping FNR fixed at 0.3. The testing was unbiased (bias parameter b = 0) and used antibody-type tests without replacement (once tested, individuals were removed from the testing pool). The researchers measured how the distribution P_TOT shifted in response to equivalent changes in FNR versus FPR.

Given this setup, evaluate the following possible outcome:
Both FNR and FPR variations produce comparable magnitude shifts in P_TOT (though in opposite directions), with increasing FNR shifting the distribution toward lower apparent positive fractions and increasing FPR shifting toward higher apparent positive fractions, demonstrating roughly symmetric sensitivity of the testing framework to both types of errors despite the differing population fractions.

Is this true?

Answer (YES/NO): NO